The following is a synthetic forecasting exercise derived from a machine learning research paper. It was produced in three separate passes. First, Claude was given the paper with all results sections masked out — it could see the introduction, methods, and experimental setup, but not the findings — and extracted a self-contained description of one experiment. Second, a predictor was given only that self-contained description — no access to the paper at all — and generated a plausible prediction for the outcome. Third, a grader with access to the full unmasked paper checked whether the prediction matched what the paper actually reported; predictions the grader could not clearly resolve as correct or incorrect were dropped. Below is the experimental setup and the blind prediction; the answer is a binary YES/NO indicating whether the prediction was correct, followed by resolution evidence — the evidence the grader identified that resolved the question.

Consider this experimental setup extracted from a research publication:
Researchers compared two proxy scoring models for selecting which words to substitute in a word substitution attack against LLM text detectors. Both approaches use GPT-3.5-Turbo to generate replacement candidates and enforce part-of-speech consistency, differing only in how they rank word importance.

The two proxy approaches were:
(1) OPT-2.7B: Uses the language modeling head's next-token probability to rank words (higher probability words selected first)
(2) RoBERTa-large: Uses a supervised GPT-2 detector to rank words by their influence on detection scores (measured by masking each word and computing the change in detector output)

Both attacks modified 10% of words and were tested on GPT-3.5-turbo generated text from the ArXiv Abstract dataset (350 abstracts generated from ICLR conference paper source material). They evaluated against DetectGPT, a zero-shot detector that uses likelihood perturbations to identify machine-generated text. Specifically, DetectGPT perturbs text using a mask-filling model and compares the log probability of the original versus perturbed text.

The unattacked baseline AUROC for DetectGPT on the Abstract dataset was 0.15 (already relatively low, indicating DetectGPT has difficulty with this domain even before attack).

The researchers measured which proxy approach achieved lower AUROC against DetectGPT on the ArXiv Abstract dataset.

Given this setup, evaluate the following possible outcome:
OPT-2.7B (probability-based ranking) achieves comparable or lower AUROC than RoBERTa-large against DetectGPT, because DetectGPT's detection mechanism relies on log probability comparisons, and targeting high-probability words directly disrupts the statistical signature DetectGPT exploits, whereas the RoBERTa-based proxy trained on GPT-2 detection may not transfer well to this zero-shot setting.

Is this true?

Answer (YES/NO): NO